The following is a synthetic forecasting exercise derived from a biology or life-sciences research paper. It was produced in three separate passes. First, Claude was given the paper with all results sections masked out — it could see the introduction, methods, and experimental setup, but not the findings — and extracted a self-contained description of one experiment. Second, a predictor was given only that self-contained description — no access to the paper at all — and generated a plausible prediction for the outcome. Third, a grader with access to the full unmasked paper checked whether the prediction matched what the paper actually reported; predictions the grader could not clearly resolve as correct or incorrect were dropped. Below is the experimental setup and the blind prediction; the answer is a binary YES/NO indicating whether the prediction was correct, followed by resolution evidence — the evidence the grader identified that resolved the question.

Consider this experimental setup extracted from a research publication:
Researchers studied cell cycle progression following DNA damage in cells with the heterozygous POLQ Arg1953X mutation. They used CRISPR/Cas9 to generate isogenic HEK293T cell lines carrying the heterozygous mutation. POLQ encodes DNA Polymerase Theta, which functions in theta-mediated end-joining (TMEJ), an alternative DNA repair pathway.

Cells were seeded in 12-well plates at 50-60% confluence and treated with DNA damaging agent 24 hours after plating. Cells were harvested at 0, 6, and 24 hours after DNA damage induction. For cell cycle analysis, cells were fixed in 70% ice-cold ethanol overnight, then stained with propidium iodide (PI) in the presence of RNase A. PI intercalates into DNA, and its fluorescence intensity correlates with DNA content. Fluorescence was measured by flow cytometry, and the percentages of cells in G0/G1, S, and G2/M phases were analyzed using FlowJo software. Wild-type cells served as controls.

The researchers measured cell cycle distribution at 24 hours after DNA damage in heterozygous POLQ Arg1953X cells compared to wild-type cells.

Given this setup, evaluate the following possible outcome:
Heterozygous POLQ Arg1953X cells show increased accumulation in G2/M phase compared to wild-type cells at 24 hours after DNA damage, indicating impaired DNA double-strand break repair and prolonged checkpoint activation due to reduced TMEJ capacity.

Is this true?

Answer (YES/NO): NO